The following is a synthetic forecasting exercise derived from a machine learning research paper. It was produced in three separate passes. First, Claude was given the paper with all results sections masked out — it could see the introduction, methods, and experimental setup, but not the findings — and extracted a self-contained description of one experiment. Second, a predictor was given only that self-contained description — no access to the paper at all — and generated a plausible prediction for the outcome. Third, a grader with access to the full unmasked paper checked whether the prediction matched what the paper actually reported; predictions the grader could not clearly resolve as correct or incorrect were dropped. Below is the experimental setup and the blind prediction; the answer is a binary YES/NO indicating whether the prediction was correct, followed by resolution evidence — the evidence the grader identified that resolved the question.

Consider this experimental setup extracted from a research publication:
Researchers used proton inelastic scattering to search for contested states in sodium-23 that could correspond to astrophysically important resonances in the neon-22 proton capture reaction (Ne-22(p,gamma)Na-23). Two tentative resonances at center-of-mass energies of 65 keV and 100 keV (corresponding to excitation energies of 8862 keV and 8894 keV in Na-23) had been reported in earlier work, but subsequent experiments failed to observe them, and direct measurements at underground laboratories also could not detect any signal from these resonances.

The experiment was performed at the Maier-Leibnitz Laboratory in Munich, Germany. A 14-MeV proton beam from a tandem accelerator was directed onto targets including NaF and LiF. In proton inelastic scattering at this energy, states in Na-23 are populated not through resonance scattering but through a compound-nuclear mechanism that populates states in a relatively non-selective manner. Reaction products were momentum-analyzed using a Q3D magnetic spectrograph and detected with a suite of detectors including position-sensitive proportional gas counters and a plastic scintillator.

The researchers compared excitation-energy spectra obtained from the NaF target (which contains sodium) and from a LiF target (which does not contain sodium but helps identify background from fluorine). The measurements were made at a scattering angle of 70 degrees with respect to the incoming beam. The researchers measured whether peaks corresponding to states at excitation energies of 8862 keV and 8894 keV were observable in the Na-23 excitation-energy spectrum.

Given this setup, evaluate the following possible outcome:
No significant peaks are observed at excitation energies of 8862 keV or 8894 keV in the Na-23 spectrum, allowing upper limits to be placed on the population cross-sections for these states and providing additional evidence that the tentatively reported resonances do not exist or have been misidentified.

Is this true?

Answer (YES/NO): NO